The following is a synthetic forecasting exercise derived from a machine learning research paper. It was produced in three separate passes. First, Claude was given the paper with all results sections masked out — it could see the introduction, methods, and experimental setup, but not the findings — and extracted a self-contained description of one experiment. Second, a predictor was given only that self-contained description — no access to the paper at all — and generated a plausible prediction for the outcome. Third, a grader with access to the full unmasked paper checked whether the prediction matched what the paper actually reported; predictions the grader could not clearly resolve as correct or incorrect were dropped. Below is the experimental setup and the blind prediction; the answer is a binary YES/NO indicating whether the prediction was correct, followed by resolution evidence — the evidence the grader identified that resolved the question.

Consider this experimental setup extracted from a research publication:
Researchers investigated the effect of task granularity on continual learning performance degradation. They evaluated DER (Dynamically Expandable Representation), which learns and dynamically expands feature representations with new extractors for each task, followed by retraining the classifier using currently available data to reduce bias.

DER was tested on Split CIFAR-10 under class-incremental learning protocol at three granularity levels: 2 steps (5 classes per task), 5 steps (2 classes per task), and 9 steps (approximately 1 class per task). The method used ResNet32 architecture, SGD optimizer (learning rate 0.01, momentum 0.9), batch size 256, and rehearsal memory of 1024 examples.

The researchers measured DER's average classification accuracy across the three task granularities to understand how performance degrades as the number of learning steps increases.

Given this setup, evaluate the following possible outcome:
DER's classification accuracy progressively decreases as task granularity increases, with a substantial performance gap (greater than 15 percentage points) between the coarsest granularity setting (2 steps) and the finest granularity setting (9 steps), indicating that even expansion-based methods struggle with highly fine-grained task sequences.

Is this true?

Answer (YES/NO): NO